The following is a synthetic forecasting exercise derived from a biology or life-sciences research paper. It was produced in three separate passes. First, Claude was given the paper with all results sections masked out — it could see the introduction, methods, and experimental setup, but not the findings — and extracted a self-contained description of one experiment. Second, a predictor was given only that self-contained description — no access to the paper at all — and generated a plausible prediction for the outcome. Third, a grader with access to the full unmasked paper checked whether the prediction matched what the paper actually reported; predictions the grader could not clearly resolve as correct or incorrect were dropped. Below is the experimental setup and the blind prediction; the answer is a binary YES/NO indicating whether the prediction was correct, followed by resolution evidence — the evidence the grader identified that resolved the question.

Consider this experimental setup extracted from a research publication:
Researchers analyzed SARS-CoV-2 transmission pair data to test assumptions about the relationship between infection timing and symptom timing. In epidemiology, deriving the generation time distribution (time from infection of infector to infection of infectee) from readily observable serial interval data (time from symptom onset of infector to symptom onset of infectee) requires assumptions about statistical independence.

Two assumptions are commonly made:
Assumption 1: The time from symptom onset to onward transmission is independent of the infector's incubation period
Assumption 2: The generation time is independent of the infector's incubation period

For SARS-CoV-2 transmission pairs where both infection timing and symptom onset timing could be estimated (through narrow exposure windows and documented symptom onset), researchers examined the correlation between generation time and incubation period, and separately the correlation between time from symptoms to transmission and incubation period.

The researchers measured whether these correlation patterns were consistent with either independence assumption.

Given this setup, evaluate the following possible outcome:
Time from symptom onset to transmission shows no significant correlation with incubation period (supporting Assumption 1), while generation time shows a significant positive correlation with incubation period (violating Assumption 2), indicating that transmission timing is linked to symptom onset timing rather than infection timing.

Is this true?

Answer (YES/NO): NO